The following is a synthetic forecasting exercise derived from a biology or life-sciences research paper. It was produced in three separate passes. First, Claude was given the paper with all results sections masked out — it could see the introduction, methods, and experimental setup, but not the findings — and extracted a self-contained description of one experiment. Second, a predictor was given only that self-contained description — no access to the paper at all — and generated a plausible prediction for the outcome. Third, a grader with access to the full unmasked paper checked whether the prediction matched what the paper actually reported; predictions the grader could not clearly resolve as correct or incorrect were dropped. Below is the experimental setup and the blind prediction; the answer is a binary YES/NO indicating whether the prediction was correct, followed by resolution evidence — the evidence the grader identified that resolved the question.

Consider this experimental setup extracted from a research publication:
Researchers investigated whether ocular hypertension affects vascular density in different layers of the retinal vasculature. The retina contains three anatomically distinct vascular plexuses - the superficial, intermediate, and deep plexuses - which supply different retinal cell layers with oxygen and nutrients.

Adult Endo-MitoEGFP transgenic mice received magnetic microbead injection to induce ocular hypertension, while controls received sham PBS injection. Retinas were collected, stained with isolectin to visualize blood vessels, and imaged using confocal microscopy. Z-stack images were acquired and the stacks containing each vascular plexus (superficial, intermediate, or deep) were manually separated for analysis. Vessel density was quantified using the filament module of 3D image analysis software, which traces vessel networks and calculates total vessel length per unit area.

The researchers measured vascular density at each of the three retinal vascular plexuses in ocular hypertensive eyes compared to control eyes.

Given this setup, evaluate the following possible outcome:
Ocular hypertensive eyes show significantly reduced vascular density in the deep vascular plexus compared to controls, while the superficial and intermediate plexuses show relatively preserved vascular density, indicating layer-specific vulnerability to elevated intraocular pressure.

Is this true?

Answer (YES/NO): NO